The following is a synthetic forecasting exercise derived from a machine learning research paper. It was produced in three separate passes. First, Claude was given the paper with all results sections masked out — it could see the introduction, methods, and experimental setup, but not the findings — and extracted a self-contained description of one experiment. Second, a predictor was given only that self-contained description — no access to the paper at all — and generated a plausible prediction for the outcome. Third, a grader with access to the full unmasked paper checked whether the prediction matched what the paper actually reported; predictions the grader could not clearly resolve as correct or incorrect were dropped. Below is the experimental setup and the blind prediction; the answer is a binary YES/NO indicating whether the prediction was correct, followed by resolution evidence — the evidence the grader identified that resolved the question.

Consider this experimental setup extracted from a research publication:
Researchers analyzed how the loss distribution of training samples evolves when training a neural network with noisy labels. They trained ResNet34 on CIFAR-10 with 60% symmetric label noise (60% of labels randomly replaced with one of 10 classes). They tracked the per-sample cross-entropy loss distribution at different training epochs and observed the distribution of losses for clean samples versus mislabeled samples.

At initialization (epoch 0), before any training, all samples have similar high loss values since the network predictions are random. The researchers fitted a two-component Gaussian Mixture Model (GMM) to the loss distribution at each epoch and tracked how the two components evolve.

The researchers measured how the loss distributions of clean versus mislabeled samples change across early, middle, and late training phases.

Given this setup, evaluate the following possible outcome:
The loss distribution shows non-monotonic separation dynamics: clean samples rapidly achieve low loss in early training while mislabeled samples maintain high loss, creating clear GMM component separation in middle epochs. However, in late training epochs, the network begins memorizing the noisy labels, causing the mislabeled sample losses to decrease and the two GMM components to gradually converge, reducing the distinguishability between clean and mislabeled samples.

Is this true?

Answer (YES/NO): YES